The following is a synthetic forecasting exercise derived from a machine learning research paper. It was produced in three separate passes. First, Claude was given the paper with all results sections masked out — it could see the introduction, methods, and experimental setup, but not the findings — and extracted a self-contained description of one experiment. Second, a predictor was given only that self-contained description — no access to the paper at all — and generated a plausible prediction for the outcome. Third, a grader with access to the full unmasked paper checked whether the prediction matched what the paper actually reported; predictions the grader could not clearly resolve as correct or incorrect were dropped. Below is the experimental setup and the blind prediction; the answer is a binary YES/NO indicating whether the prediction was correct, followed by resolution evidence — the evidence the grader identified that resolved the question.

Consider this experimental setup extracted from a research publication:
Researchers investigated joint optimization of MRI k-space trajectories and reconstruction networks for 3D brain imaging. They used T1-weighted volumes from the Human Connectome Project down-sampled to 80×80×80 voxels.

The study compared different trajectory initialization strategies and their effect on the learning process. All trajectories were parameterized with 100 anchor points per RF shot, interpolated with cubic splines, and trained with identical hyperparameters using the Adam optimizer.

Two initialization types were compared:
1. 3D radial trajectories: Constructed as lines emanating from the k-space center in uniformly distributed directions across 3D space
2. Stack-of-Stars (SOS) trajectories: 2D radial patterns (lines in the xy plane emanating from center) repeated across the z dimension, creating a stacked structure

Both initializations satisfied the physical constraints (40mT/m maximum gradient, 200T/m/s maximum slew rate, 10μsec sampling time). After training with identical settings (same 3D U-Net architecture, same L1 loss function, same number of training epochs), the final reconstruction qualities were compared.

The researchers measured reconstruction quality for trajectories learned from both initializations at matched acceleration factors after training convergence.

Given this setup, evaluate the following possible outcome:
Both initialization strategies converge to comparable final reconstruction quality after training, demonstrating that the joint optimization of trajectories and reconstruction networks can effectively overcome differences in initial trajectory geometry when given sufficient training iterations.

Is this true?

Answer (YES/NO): NO